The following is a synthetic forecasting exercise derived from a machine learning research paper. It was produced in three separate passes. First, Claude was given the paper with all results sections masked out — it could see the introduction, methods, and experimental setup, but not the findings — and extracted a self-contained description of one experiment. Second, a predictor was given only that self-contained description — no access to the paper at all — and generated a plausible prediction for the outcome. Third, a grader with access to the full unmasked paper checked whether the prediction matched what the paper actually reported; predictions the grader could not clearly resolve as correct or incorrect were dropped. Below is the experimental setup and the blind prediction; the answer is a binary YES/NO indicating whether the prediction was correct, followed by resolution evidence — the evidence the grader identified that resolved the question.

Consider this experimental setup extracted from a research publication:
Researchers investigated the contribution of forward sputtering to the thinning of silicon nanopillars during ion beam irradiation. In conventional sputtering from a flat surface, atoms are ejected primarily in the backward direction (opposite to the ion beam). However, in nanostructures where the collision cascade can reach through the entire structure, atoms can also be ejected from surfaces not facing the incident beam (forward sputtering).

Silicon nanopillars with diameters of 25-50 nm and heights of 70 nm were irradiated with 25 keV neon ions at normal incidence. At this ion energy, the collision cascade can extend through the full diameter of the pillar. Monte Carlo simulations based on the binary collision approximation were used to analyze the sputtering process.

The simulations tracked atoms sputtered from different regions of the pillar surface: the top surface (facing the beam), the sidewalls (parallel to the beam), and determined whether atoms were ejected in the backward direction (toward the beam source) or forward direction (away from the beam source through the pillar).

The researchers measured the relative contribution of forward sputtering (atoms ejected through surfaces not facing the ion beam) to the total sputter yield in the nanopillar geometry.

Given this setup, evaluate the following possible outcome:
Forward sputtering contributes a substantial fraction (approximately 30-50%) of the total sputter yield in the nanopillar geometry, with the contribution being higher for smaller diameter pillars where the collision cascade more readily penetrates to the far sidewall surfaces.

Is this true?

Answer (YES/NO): NO